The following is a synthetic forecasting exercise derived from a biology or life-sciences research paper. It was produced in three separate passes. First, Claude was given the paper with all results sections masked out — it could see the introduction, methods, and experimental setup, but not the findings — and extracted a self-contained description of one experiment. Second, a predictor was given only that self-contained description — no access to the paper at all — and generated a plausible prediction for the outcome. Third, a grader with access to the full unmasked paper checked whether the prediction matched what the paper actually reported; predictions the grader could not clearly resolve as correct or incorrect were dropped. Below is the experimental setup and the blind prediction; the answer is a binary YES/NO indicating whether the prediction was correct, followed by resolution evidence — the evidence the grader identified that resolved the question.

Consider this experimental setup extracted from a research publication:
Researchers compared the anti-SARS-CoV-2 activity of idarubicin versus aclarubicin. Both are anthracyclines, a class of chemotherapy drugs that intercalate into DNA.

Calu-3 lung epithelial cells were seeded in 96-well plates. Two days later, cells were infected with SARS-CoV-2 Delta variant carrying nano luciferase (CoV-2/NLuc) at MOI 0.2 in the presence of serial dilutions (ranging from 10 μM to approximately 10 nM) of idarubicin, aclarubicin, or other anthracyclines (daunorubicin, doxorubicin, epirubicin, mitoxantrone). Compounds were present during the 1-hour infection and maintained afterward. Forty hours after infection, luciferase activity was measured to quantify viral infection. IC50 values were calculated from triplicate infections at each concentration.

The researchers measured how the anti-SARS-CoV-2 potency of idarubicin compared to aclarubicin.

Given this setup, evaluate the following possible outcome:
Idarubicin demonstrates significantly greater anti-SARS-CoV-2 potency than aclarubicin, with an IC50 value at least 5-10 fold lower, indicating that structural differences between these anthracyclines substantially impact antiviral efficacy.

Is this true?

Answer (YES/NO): NO